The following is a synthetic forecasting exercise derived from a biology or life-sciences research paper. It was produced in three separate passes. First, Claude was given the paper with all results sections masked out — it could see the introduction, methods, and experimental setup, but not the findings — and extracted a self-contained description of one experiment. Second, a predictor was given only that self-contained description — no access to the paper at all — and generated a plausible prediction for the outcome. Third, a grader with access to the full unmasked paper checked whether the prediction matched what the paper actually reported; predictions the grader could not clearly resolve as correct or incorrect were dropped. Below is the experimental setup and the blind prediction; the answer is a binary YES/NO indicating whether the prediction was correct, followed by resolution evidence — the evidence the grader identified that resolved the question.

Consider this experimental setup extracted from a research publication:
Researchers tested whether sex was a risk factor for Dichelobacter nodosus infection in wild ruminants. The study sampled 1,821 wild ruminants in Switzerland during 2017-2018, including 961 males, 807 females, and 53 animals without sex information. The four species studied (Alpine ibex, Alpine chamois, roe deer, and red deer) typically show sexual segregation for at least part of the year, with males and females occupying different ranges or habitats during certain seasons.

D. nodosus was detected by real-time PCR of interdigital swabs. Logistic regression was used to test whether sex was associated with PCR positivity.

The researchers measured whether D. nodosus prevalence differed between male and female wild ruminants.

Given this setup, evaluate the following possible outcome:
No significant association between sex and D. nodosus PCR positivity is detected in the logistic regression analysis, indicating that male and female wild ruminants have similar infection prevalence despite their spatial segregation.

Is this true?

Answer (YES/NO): YES